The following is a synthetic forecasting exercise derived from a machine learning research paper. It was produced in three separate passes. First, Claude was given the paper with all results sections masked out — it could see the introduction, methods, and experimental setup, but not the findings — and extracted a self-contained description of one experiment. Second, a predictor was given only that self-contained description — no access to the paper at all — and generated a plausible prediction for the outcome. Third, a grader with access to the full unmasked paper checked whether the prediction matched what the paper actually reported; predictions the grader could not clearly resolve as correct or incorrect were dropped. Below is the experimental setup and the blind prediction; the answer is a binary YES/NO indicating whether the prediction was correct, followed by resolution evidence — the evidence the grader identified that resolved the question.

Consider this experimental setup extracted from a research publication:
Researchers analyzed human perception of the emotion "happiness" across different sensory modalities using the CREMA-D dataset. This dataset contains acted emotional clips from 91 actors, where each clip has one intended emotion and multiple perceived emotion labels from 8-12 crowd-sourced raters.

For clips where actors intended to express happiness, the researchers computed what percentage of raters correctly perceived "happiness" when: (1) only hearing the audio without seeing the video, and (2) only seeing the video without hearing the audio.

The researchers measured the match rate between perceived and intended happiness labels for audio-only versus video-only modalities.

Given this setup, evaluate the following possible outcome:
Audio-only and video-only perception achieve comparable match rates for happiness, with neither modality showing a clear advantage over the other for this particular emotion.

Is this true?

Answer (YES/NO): NO